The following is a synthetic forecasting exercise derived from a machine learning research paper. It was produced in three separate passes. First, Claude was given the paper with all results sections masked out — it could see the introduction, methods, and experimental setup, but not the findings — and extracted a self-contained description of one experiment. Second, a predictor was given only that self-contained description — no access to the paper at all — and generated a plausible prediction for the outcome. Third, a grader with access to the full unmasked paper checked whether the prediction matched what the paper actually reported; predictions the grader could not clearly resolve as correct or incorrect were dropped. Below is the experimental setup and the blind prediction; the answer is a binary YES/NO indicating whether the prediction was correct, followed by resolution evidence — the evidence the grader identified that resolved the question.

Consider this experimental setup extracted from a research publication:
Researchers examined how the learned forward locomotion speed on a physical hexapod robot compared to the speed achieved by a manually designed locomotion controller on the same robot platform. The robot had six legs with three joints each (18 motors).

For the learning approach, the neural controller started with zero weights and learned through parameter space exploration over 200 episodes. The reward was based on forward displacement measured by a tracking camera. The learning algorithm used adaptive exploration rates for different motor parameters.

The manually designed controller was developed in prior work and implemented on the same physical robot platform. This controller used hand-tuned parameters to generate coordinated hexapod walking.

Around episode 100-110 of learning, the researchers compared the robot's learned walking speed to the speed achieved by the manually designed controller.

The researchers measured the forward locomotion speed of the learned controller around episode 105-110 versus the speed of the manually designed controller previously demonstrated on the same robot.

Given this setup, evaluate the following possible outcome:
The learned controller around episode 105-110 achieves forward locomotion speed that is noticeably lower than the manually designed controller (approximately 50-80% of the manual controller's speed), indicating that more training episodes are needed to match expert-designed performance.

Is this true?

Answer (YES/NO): NO